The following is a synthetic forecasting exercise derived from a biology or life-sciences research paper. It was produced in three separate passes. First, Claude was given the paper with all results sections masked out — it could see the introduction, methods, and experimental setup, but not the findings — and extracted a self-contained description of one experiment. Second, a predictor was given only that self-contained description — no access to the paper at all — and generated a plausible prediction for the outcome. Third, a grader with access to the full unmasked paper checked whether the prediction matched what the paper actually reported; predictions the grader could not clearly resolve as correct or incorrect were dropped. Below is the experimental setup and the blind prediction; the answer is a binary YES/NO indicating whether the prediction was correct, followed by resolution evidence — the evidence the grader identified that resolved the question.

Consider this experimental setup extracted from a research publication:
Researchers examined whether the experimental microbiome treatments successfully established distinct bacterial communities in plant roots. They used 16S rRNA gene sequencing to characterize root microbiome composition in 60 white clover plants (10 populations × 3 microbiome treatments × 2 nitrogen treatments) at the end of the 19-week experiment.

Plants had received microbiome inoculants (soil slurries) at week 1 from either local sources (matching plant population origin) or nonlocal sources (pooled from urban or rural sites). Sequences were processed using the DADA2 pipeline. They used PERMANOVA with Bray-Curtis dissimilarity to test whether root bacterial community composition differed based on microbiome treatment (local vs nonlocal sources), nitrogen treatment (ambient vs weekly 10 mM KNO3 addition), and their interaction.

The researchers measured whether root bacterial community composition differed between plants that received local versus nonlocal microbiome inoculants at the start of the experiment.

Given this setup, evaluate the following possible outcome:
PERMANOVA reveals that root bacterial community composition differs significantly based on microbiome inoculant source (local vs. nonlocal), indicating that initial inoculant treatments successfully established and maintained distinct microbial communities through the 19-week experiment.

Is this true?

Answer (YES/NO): NO